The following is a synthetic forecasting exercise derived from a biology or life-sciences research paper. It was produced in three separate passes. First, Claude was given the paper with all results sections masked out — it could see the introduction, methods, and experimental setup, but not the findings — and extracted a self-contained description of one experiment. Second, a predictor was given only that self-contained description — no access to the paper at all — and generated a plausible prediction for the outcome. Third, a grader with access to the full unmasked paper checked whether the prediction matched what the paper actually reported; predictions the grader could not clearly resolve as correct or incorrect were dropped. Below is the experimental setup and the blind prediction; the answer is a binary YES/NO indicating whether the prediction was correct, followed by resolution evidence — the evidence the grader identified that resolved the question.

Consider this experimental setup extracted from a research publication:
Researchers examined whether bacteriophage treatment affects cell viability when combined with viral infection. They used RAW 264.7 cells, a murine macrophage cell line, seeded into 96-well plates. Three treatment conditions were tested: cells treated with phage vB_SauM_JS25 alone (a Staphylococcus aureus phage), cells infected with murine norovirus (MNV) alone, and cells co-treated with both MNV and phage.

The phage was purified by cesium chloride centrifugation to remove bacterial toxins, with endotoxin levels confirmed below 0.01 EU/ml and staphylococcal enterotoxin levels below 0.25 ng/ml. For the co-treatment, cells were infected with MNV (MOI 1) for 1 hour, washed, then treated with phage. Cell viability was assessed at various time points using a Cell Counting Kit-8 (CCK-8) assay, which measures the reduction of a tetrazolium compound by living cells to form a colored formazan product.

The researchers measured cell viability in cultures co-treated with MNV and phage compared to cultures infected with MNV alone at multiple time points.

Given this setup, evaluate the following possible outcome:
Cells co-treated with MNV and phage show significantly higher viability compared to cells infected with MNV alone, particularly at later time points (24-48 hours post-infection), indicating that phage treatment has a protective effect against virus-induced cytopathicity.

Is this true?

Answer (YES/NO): NO